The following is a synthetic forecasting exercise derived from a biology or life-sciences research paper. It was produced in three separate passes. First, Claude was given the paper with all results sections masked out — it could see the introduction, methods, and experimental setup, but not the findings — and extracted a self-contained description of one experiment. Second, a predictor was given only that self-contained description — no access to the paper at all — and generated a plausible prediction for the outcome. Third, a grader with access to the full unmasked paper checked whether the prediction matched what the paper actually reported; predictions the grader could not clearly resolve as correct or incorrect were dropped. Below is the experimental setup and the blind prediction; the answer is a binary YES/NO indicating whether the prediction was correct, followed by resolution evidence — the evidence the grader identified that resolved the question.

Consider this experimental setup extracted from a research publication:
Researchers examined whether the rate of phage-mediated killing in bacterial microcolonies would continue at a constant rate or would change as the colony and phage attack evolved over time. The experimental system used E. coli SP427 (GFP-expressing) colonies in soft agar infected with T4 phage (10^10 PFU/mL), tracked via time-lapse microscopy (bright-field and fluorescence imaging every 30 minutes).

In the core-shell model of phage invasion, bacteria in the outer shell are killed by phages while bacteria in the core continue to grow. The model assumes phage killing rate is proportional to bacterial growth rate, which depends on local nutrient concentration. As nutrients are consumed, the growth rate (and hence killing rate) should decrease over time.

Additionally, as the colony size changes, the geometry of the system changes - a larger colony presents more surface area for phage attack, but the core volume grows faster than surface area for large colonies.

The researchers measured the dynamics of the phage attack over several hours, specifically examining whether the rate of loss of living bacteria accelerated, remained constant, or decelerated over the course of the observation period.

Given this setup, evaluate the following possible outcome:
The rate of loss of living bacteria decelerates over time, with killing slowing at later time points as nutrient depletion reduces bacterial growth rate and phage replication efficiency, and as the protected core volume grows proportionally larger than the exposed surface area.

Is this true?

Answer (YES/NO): NO